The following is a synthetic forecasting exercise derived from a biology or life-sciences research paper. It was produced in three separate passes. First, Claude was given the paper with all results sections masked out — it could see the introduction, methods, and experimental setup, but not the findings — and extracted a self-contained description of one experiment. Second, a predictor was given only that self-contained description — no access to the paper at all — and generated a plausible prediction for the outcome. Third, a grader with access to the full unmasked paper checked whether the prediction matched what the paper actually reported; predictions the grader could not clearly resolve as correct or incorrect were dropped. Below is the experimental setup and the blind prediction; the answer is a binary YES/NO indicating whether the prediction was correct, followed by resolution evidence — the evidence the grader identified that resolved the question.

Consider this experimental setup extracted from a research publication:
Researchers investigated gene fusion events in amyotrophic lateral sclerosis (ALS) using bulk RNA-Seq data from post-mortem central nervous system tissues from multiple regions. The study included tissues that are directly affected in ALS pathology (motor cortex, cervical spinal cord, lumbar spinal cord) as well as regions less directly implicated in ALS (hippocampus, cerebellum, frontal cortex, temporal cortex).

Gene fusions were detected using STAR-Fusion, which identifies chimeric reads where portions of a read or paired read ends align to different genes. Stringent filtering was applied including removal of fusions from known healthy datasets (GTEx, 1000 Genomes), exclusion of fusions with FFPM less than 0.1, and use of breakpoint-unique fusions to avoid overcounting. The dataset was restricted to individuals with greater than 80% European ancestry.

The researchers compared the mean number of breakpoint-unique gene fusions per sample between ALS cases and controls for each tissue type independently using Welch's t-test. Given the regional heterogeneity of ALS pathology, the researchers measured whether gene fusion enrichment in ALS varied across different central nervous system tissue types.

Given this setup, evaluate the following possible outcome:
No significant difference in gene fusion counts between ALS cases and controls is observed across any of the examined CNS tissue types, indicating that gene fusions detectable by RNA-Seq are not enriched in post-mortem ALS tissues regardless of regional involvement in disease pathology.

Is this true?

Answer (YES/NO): NO